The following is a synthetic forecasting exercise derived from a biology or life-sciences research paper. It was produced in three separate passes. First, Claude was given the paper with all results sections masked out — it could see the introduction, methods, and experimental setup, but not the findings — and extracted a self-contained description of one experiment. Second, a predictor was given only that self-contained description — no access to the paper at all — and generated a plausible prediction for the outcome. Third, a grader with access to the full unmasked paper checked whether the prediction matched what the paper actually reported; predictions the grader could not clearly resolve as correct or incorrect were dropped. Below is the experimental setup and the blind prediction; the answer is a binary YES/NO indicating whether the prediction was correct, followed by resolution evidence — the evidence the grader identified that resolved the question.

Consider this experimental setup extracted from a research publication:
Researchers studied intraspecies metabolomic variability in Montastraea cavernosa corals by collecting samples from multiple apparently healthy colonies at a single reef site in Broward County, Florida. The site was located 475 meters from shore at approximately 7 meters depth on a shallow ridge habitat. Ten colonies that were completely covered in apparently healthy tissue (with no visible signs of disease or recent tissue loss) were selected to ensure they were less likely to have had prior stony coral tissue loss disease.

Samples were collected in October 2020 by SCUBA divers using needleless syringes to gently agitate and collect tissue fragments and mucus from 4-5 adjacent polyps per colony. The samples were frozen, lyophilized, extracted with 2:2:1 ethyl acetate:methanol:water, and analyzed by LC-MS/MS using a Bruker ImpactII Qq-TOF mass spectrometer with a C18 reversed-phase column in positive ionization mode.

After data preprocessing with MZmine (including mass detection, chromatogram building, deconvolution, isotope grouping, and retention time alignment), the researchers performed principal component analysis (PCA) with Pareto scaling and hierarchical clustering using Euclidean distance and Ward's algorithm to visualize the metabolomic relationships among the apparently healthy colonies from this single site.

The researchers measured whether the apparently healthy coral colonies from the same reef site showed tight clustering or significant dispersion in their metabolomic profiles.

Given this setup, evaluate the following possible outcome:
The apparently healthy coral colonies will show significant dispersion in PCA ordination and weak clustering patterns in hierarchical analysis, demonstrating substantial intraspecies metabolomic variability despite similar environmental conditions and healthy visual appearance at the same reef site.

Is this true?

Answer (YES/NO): YES